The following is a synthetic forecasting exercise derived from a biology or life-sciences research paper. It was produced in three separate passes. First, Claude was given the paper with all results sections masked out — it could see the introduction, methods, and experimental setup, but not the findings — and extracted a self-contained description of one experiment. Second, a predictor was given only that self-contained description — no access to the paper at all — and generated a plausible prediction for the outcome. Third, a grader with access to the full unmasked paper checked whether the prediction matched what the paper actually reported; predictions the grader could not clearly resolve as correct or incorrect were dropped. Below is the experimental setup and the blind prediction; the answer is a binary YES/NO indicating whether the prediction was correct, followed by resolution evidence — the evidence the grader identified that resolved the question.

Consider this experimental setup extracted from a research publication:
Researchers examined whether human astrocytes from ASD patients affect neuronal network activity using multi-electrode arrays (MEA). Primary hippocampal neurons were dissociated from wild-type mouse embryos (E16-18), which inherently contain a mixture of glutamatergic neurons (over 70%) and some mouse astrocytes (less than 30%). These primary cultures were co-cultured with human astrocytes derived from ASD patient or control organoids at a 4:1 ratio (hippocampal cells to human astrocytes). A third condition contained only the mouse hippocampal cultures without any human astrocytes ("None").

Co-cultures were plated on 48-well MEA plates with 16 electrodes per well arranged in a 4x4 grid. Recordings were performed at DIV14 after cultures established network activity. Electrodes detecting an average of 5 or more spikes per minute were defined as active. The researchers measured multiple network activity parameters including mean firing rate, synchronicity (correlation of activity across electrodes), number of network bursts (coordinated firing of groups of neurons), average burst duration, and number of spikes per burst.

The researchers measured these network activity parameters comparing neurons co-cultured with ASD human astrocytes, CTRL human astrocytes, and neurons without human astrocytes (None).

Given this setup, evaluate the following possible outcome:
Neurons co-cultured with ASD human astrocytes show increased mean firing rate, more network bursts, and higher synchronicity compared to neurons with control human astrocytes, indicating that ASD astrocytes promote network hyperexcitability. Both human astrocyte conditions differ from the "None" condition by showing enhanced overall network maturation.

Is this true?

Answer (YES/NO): NO